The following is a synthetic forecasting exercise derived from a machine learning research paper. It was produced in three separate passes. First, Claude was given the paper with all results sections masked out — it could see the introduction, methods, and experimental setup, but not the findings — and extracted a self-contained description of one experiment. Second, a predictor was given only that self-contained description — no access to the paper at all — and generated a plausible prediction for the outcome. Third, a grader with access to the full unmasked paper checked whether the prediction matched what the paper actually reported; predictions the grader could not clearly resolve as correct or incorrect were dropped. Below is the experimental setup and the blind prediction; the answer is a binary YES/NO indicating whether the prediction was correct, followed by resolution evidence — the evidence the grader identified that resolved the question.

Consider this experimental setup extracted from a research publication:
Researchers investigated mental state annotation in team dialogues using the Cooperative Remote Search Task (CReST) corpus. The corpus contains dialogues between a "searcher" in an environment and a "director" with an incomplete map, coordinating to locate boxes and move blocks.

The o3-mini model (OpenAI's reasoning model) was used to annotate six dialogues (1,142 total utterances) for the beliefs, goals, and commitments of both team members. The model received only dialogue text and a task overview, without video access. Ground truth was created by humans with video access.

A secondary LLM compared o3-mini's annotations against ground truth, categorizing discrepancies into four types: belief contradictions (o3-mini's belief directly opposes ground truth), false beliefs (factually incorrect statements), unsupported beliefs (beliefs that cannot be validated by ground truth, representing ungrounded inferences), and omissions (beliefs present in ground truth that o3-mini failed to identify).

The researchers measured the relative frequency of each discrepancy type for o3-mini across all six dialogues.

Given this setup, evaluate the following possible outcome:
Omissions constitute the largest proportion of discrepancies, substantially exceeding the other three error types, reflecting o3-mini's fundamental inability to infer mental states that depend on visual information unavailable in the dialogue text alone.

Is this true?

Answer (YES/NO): NO